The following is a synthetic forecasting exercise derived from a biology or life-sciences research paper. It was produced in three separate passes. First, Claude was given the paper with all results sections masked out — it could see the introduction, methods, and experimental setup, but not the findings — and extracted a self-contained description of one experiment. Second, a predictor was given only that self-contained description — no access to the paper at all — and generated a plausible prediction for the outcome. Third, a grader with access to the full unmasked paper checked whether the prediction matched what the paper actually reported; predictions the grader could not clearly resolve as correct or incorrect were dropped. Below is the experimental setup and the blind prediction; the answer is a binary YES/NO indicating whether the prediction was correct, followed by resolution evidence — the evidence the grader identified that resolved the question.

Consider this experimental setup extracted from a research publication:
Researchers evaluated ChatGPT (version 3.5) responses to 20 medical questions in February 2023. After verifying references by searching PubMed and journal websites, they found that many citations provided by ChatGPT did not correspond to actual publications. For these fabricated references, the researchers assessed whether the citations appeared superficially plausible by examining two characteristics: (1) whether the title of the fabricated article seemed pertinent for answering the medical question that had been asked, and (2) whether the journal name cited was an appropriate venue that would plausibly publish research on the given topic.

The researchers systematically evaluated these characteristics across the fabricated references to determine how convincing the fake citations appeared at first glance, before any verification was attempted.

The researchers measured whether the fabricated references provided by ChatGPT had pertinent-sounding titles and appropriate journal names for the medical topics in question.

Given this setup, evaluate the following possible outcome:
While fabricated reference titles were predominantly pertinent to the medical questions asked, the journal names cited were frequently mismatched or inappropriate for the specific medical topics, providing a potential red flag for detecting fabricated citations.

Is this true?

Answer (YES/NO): NO